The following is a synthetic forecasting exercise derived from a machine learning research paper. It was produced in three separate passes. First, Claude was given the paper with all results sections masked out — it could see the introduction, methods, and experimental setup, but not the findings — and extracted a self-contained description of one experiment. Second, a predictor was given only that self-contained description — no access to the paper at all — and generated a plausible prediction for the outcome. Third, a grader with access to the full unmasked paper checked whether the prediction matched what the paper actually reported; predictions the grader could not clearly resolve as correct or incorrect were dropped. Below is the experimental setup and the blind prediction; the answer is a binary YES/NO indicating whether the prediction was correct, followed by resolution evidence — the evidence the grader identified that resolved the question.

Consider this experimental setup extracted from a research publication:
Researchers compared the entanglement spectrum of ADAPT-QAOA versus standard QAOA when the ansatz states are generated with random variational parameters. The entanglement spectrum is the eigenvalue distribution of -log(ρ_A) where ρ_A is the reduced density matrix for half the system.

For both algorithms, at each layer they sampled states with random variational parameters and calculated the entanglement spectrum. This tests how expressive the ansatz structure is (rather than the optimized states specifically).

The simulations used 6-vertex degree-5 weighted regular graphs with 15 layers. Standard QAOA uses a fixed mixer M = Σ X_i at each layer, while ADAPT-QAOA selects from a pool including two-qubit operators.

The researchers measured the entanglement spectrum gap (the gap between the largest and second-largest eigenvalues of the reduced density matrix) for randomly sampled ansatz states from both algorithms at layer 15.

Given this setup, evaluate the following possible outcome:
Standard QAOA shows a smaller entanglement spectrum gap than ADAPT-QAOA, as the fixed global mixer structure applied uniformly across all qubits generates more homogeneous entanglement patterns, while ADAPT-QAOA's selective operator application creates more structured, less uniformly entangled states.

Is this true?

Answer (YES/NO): YES